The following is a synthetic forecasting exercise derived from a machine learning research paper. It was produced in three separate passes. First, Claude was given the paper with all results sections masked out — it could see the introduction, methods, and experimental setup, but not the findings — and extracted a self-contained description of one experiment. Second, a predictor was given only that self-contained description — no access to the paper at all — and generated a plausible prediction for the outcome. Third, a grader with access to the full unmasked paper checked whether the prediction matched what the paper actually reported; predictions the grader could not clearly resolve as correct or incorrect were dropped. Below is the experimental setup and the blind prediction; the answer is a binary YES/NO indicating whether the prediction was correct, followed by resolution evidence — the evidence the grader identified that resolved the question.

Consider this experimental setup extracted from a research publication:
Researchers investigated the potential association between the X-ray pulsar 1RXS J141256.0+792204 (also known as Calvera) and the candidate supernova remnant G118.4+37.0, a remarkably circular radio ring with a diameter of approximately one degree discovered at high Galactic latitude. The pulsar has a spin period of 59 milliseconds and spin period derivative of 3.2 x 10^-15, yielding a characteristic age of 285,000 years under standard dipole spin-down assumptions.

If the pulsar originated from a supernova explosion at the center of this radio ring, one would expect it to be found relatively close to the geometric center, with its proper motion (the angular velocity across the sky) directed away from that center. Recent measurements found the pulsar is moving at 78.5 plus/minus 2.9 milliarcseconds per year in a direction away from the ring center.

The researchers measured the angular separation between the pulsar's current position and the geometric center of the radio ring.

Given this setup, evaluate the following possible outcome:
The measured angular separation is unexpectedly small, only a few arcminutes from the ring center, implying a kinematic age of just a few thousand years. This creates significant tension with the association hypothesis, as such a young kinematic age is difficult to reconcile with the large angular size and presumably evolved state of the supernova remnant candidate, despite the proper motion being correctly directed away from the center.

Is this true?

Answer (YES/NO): NO